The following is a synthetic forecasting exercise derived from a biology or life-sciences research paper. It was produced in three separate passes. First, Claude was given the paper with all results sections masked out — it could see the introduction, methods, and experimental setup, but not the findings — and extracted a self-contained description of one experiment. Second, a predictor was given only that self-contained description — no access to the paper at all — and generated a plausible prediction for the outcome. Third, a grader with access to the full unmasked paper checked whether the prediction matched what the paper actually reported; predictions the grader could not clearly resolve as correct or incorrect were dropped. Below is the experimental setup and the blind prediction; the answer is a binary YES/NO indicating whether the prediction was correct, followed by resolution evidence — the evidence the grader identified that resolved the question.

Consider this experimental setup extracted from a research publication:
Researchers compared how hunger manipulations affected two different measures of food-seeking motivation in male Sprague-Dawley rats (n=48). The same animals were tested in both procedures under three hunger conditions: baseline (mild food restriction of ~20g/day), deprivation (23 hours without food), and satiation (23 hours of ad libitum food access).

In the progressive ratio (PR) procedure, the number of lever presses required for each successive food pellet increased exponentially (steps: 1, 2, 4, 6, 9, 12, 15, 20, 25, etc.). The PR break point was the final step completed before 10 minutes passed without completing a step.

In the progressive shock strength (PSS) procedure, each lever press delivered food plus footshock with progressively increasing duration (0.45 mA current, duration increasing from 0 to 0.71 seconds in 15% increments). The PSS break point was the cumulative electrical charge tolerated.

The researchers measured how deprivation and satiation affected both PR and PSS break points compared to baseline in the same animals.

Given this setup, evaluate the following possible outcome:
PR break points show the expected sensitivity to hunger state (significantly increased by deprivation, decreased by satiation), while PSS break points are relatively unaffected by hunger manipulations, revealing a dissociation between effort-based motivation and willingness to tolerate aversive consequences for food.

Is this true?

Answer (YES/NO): NO